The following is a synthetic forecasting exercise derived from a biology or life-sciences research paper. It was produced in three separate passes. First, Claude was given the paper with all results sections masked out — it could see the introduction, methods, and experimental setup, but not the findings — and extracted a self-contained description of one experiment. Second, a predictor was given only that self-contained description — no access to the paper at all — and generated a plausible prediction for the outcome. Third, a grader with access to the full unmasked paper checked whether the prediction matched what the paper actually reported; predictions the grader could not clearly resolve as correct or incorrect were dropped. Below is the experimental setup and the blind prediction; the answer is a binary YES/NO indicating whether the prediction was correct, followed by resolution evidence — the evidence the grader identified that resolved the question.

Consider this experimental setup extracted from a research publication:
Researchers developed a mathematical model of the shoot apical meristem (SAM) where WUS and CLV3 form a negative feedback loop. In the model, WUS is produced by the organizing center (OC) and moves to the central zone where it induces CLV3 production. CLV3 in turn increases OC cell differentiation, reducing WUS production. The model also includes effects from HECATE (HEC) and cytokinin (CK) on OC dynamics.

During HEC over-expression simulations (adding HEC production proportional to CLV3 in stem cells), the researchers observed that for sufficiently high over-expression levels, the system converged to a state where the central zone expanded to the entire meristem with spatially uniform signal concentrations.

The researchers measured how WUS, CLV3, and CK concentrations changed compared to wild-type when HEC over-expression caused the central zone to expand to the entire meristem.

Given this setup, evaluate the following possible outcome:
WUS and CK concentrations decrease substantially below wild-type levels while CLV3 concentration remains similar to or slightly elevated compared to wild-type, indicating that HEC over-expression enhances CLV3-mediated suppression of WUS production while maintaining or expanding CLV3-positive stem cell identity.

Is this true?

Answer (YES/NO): NO